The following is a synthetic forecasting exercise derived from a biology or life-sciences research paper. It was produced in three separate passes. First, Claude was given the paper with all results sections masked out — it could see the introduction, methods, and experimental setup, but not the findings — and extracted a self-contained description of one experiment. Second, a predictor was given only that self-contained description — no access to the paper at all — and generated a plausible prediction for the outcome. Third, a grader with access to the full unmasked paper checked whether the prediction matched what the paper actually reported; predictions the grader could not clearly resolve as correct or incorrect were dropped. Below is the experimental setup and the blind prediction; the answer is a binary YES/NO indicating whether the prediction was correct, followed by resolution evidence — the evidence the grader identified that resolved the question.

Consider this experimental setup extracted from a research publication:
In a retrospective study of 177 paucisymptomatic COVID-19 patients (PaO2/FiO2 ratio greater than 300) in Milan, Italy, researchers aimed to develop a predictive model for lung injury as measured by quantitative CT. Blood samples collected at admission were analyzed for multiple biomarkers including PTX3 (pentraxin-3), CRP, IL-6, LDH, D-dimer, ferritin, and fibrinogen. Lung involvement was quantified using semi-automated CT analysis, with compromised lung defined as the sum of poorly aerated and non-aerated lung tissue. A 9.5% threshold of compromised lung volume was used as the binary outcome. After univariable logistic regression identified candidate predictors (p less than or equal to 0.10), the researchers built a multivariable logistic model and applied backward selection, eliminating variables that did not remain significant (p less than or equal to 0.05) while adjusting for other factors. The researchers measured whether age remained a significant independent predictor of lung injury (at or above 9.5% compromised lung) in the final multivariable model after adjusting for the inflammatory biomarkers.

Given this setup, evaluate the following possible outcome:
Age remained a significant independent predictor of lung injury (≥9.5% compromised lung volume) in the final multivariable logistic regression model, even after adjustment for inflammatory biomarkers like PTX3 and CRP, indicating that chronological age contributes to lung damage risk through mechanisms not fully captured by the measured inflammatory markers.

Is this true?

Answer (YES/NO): NO